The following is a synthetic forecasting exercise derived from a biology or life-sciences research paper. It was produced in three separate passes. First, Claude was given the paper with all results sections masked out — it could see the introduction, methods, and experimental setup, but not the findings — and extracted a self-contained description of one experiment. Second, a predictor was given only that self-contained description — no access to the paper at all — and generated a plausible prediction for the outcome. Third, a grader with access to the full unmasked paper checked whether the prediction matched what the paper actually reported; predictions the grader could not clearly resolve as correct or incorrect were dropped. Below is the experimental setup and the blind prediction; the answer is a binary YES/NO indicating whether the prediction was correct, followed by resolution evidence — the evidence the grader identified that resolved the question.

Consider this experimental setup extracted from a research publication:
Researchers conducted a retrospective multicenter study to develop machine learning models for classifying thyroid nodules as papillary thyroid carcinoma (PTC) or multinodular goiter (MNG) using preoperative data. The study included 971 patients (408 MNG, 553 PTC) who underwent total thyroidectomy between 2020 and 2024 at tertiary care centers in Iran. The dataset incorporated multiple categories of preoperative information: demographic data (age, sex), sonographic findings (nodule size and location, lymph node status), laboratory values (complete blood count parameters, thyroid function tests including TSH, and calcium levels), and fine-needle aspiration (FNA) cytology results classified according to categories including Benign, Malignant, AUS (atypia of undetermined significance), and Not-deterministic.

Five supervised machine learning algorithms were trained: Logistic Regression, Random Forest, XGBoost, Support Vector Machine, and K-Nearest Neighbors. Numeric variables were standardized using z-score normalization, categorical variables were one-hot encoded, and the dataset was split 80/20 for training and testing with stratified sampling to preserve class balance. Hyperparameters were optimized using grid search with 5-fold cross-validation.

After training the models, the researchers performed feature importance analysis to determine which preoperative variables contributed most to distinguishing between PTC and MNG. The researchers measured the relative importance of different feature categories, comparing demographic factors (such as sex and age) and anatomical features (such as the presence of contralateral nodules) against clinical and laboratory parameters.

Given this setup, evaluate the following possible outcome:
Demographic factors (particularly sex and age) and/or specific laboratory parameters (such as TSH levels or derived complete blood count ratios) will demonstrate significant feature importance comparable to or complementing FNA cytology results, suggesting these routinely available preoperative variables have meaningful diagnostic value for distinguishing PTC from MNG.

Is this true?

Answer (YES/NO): YES